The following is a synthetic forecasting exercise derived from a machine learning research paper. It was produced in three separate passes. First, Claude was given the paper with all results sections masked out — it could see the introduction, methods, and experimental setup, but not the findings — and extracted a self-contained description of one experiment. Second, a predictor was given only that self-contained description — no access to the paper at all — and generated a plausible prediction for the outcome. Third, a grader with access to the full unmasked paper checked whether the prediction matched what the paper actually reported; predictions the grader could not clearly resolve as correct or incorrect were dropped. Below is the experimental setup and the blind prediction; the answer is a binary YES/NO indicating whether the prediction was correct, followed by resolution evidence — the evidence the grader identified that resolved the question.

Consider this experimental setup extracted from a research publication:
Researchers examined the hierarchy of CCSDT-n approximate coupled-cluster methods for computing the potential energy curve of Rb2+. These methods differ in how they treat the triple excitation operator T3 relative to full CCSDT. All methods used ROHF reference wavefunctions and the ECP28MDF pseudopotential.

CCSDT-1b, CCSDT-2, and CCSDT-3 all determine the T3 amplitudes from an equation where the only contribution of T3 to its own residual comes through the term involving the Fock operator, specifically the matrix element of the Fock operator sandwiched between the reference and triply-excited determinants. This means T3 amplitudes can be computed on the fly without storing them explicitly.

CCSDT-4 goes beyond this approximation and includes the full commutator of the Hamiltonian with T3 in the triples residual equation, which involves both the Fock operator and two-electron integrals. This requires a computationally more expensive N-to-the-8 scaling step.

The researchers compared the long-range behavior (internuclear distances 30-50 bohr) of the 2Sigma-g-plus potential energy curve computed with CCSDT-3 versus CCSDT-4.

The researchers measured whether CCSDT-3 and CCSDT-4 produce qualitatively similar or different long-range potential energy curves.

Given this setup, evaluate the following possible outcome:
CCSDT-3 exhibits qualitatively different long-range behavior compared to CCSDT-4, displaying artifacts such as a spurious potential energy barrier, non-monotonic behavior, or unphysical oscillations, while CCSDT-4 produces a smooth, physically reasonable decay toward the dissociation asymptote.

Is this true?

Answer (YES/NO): YES